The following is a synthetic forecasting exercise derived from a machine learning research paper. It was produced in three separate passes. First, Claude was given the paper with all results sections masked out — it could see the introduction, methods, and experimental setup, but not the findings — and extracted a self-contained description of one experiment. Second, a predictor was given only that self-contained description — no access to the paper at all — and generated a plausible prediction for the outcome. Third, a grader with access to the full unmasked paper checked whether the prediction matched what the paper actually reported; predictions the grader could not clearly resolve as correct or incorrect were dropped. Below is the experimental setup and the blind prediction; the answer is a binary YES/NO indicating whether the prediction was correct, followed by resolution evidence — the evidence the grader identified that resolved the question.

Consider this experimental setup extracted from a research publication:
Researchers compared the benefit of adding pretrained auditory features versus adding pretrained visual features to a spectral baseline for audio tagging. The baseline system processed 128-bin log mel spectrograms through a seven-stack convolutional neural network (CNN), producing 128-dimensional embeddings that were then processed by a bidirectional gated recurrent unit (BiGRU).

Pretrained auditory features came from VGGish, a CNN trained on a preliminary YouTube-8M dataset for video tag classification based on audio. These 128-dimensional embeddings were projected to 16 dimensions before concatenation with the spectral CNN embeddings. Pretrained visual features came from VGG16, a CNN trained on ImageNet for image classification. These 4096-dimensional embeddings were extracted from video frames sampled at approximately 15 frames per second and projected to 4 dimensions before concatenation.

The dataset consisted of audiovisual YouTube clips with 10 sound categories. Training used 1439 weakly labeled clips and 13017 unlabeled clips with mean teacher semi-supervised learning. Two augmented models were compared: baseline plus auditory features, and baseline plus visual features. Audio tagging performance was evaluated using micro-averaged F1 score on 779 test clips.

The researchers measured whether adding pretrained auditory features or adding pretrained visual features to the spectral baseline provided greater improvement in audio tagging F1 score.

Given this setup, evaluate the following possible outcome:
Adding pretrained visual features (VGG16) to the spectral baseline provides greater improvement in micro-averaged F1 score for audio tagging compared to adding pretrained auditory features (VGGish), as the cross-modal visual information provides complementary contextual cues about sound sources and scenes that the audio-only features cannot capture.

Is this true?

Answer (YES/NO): NO